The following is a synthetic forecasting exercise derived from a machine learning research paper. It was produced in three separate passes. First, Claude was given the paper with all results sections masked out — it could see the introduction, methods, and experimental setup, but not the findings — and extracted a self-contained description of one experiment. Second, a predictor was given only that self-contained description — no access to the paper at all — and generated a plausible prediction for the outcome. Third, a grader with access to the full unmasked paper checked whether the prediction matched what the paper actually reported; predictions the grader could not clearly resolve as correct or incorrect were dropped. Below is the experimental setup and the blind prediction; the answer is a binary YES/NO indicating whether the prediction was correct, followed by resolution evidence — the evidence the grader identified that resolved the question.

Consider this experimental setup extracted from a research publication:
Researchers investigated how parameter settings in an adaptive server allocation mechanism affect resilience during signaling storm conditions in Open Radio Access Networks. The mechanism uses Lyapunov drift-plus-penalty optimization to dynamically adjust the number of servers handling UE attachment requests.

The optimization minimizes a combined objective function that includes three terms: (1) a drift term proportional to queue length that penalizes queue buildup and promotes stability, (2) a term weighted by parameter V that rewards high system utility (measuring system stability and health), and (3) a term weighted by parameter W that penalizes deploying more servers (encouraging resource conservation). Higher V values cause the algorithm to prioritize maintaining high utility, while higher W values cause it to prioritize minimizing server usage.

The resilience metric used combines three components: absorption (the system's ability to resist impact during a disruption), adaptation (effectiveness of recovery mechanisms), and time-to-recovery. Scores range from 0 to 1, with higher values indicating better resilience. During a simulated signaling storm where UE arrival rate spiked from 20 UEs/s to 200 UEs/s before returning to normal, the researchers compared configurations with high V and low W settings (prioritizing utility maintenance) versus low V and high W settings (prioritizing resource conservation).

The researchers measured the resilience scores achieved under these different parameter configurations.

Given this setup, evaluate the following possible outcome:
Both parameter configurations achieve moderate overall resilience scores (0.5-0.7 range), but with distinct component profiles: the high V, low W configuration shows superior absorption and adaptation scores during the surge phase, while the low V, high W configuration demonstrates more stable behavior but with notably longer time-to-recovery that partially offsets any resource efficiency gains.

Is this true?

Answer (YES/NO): NO